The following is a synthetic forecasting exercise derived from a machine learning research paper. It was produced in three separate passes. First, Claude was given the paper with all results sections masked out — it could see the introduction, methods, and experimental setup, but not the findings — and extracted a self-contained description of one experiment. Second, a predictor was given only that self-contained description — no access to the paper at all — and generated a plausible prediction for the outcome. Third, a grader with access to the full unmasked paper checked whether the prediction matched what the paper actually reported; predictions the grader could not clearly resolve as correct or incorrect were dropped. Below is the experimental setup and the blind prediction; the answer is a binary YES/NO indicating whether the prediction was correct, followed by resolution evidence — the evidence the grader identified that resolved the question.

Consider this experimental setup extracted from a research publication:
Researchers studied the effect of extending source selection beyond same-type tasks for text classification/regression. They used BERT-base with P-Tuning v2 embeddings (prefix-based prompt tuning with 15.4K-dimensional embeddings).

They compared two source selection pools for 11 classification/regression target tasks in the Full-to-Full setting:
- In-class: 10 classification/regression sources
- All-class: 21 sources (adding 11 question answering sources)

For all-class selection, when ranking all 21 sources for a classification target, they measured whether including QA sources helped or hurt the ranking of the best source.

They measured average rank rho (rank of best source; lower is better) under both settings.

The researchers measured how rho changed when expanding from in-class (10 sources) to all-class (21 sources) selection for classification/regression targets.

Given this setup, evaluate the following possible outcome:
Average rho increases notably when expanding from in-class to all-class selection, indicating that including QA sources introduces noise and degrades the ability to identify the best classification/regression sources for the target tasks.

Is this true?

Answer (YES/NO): YES